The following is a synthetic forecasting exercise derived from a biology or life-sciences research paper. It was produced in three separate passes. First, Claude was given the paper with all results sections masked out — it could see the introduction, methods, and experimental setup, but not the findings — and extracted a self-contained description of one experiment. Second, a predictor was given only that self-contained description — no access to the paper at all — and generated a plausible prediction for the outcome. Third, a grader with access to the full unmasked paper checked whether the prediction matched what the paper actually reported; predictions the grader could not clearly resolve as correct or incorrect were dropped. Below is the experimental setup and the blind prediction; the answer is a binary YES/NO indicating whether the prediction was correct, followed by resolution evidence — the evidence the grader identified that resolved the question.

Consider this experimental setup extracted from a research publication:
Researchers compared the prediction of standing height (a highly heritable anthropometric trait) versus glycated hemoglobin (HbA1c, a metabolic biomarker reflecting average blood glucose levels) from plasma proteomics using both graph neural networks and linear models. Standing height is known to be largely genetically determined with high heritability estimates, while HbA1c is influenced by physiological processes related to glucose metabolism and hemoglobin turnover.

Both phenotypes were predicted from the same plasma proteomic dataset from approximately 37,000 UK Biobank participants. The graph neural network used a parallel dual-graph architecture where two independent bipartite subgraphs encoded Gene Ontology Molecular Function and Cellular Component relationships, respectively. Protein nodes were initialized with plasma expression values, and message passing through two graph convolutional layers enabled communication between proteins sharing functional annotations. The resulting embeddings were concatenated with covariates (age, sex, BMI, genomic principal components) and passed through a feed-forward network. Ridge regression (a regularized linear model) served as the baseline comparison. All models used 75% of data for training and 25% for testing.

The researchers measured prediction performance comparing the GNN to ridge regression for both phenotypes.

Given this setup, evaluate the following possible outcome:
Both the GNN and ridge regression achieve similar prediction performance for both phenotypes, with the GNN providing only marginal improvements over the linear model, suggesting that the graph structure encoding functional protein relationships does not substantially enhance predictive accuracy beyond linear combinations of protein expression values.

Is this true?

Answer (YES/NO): NO